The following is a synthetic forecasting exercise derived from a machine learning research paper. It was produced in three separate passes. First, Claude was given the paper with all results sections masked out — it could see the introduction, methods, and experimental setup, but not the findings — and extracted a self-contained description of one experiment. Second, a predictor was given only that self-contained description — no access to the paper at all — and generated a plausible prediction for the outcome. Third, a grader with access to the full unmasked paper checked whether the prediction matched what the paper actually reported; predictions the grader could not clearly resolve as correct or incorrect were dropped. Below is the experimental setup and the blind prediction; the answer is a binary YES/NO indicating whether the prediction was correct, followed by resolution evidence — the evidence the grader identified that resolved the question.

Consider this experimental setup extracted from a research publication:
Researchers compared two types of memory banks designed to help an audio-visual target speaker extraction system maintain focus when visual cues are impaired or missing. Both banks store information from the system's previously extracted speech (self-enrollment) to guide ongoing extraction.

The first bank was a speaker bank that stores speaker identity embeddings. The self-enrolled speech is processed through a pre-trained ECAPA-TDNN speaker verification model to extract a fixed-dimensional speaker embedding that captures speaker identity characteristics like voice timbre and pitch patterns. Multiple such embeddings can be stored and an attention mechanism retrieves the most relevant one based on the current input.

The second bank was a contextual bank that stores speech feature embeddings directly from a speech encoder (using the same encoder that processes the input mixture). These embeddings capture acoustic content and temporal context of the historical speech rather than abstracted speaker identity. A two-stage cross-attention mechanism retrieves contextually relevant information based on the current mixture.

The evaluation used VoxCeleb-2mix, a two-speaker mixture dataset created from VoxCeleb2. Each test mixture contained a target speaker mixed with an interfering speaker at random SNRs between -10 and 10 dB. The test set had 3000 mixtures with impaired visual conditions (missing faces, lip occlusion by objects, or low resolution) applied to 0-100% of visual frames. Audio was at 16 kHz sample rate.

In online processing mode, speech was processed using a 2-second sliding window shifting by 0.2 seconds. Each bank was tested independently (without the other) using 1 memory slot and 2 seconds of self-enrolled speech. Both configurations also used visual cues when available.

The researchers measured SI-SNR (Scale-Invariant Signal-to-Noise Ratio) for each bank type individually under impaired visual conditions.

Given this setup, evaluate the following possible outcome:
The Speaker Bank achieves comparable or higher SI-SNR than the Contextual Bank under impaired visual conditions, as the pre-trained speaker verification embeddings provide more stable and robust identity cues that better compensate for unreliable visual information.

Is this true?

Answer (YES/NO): NO